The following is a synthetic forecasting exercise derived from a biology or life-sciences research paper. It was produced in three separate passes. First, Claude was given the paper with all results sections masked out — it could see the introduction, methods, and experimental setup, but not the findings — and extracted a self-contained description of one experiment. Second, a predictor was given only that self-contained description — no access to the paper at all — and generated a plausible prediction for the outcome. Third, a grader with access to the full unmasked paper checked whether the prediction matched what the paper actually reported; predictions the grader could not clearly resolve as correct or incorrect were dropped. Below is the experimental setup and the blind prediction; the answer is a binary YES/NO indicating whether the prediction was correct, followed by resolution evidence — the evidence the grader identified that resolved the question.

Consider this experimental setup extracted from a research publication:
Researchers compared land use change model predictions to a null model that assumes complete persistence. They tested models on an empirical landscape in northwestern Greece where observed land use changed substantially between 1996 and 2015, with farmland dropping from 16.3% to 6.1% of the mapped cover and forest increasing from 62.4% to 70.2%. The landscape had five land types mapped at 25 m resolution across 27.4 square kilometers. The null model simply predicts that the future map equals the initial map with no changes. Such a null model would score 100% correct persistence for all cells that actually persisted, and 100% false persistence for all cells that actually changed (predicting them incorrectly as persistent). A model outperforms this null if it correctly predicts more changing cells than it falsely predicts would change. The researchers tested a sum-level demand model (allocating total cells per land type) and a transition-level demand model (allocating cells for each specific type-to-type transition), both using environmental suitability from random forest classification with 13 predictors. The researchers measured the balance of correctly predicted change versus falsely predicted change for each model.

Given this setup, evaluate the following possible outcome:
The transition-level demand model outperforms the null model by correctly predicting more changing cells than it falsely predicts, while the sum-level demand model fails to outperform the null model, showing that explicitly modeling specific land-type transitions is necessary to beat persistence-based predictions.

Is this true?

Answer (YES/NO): YES